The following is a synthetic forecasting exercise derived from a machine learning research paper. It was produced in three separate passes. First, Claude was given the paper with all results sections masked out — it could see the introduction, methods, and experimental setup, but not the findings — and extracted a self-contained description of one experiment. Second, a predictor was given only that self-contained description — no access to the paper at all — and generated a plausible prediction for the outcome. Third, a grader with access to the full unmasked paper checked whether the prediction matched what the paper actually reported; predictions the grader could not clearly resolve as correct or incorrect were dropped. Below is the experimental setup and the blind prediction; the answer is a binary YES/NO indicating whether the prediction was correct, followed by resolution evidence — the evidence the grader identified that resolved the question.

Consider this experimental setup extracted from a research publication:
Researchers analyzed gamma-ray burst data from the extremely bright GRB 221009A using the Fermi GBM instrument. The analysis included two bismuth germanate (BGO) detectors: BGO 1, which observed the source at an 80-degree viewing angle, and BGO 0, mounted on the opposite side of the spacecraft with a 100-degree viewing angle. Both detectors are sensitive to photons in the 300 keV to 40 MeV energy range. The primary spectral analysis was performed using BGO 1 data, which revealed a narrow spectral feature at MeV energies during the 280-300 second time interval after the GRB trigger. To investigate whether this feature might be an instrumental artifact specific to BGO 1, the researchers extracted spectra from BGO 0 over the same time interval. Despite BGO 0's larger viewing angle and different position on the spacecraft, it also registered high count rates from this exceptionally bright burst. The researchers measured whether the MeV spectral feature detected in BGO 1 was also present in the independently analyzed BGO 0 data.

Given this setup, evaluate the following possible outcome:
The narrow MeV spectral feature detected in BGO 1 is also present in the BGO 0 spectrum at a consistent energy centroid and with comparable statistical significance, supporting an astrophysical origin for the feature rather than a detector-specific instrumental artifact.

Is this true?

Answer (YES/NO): YES